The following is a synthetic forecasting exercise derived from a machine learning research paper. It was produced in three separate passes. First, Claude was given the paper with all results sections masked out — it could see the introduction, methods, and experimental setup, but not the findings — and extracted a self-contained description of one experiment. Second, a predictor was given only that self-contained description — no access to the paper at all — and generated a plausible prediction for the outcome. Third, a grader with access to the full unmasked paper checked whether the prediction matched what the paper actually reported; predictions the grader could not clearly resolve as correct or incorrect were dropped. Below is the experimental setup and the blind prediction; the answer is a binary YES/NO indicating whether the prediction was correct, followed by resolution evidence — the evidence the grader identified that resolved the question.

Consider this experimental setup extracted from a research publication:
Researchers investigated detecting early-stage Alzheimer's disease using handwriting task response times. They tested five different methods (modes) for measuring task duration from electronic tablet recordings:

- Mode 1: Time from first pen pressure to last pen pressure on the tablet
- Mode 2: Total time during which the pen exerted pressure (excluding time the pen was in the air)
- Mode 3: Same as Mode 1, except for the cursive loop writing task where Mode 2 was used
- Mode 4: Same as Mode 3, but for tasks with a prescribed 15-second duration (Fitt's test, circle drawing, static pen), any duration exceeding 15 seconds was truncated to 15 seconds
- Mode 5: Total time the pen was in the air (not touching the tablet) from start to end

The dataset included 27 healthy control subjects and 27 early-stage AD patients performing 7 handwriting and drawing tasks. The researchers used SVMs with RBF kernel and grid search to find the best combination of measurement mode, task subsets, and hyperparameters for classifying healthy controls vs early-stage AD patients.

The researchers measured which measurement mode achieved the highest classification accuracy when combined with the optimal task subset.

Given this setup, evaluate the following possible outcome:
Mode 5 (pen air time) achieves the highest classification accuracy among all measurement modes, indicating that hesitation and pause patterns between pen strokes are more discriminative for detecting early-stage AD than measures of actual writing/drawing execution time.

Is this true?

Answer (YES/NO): NO